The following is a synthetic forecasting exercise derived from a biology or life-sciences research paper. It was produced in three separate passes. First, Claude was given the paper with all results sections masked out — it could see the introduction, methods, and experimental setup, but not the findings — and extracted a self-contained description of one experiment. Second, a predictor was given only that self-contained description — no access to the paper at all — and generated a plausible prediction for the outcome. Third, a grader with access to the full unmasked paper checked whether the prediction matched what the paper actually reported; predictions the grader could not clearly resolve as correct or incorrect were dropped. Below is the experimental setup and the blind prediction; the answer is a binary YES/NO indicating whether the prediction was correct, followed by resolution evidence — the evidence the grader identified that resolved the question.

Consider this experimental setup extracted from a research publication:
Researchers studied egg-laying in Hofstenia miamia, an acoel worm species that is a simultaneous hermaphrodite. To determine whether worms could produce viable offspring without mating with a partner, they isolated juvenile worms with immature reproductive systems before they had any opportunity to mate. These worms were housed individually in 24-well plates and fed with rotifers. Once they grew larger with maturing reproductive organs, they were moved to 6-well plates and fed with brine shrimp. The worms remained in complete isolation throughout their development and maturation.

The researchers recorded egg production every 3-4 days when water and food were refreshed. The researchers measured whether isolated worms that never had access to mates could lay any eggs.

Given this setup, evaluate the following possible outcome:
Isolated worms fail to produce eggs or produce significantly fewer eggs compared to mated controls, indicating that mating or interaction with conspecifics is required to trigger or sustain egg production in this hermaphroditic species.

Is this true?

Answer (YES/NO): NO